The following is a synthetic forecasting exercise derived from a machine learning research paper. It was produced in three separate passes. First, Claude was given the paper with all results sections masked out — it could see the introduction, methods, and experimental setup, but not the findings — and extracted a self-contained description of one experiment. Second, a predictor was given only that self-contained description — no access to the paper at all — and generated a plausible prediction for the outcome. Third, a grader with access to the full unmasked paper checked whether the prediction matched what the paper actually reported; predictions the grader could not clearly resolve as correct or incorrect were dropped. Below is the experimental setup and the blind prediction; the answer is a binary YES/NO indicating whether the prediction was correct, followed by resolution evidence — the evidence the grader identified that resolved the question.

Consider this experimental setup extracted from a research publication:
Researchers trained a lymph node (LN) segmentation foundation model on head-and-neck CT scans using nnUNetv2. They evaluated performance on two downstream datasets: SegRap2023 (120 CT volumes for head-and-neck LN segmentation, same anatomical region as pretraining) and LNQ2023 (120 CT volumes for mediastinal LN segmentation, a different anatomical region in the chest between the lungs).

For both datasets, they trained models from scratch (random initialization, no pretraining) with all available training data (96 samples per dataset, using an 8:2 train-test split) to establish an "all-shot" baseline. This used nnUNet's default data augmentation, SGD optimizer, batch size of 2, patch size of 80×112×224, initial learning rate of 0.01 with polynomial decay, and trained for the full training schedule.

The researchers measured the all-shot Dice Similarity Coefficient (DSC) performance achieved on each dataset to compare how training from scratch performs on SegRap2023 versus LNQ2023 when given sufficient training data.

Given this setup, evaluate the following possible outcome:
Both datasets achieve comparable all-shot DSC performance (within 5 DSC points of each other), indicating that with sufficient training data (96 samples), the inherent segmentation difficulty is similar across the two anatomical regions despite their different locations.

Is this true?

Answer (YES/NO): YES